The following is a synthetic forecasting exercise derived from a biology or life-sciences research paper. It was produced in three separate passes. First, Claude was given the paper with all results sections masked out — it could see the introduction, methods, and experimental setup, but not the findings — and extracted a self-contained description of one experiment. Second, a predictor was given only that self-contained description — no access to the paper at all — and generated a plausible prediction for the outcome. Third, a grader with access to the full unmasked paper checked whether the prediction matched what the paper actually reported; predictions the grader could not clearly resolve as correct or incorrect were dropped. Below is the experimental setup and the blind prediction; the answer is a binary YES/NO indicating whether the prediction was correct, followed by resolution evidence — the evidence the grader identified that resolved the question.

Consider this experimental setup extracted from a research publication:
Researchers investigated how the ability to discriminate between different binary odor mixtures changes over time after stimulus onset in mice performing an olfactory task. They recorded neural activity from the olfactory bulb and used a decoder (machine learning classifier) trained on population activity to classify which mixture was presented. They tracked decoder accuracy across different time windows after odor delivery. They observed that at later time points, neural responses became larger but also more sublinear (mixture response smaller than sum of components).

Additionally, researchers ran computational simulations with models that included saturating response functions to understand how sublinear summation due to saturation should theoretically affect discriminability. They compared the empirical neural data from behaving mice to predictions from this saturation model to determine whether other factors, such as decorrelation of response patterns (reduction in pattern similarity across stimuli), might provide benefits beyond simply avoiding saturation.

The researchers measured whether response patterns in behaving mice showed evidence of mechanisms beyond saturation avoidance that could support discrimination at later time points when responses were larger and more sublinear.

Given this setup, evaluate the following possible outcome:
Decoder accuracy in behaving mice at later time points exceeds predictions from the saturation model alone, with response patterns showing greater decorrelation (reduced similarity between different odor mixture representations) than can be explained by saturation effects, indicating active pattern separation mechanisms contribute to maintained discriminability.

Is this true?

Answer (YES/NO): YES